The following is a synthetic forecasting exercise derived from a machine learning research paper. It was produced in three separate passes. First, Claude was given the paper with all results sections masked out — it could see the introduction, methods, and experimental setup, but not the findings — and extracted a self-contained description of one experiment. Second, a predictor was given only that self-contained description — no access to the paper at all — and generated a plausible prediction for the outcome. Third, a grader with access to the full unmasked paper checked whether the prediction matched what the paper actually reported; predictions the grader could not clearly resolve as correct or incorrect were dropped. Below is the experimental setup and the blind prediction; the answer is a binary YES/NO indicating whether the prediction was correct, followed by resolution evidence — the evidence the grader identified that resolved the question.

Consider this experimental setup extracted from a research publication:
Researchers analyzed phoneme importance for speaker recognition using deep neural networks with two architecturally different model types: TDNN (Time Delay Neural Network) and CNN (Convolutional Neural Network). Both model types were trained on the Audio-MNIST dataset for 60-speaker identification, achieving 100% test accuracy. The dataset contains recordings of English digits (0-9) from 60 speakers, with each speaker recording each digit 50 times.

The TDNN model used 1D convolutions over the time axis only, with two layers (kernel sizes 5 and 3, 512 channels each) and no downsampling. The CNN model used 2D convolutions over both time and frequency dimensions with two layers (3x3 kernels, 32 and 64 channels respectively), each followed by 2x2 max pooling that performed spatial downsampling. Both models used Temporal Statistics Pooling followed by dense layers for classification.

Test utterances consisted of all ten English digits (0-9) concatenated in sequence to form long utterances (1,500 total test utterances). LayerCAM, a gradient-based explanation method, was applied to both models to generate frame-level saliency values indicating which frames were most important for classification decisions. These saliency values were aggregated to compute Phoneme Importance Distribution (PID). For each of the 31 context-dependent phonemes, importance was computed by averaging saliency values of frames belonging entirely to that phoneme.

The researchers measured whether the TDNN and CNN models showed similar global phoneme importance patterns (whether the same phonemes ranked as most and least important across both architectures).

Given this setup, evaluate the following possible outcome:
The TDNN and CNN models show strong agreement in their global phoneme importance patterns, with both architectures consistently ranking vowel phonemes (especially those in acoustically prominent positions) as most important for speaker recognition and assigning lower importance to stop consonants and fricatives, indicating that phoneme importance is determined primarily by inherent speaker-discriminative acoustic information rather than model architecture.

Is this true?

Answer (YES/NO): YES